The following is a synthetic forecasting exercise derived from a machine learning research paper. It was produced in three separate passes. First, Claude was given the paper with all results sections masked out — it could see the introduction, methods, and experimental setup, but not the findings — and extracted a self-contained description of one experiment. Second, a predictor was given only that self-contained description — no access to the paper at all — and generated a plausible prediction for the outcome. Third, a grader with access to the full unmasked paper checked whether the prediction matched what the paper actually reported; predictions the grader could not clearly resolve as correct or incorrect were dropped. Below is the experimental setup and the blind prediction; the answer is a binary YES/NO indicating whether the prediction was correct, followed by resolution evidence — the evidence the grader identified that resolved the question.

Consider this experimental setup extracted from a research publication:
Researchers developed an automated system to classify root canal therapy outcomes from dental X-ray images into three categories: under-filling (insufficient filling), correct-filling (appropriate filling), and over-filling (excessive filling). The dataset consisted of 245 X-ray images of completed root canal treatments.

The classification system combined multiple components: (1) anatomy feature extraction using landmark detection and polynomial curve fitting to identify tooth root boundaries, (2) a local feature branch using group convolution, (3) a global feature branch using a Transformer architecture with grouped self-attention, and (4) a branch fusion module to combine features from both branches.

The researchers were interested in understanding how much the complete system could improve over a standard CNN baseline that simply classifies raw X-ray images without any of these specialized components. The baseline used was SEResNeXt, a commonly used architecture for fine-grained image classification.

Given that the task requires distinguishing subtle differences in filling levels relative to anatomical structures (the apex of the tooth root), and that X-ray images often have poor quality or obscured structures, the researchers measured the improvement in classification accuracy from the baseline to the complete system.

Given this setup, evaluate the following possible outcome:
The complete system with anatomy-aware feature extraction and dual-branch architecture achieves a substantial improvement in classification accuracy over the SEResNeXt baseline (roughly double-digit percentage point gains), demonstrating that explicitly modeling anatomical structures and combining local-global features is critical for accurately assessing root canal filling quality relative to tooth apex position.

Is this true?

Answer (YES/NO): YES